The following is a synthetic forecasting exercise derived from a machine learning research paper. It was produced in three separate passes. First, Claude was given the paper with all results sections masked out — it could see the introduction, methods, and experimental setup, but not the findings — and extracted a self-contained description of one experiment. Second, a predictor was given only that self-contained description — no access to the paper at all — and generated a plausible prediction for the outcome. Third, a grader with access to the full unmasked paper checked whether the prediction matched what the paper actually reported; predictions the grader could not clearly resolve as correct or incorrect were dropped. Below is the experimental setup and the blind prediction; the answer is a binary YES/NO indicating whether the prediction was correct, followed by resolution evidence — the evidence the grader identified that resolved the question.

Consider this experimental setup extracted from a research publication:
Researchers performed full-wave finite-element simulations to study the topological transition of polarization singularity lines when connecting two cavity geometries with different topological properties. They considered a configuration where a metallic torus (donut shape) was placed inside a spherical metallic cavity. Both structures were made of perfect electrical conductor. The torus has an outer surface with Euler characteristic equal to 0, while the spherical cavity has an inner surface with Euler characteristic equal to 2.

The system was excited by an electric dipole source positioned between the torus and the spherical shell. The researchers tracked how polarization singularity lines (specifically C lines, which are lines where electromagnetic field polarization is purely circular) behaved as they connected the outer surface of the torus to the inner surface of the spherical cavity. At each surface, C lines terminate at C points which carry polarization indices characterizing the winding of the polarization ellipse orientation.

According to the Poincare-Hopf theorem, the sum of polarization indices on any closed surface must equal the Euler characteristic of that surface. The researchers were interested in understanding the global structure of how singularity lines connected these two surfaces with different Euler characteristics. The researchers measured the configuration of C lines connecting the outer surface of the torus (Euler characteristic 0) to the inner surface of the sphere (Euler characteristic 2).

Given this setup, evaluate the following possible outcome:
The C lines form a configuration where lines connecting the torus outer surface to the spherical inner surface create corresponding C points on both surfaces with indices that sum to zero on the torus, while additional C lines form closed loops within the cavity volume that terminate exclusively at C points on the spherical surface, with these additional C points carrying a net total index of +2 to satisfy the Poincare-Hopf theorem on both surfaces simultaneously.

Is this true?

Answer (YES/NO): NO